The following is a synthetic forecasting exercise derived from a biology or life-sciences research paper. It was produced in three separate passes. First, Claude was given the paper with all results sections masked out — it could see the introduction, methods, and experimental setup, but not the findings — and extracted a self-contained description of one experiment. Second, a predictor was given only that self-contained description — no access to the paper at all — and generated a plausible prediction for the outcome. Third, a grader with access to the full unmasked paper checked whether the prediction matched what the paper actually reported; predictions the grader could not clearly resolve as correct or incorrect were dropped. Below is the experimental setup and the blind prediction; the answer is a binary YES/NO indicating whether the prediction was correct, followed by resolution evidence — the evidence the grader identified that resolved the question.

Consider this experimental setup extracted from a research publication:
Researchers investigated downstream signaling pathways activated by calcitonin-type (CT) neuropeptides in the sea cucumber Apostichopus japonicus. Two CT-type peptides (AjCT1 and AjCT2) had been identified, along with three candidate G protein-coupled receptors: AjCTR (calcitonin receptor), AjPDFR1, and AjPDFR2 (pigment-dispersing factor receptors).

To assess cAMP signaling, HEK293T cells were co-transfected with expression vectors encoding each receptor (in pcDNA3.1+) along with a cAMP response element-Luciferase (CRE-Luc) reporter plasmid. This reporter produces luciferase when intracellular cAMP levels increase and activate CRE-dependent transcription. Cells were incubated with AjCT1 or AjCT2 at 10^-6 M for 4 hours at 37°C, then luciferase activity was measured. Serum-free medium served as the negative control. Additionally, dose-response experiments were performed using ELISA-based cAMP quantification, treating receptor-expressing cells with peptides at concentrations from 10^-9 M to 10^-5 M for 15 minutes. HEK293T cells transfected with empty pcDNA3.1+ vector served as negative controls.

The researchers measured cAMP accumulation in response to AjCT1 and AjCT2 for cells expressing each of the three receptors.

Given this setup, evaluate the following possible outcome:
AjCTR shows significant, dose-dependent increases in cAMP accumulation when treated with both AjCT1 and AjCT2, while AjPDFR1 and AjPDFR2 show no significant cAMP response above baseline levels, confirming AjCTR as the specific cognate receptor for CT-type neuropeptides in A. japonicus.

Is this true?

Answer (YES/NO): NO